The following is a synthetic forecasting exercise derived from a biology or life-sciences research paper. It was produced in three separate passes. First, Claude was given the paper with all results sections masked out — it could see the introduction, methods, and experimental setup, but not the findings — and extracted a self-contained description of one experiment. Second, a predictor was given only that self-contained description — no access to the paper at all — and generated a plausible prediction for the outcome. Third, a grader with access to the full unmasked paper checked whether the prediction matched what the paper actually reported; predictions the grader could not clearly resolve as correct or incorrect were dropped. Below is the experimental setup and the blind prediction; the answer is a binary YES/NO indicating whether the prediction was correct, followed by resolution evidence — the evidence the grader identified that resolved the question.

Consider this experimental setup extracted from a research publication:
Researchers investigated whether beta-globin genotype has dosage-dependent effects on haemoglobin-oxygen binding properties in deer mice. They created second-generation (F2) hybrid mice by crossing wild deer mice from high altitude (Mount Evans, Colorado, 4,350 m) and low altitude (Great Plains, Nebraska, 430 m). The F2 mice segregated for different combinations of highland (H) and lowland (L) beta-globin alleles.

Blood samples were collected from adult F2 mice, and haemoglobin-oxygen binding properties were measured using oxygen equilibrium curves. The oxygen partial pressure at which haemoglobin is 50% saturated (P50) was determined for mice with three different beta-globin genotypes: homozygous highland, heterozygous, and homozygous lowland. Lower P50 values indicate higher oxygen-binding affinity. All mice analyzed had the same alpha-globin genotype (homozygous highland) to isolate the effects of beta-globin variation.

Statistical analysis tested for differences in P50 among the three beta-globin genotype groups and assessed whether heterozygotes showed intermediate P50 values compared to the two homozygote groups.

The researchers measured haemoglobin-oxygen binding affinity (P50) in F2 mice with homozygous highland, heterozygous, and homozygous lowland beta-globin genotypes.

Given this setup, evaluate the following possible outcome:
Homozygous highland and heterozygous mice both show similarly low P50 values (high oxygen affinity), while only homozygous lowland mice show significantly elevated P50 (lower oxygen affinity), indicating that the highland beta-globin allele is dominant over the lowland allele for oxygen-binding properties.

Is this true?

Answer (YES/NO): NO